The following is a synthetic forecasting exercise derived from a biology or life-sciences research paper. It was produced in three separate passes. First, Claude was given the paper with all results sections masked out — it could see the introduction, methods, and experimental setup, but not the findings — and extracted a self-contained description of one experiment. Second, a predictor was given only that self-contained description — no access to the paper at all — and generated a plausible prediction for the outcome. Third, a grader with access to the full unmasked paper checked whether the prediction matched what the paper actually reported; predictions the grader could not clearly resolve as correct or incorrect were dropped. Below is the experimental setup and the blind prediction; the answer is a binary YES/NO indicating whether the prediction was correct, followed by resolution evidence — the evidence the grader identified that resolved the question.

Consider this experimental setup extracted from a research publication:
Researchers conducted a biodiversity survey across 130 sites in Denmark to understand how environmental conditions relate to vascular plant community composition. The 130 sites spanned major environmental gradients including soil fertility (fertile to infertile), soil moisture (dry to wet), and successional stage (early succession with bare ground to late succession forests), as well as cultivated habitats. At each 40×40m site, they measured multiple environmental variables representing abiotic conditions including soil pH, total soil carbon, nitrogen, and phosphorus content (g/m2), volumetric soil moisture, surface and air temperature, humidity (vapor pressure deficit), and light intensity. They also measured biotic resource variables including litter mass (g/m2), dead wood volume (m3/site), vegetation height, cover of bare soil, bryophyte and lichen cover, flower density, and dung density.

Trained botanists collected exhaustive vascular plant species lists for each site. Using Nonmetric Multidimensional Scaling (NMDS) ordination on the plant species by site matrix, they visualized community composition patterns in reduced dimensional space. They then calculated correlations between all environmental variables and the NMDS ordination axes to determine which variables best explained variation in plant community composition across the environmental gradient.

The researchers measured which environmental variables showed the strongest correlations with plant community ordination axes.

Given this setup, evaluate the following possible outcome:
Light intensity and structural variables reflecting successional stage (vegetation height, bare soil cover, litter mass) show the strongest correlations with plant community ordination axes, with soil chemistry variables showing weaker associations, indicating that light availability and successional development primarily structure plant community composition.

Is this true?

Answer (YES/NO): NO